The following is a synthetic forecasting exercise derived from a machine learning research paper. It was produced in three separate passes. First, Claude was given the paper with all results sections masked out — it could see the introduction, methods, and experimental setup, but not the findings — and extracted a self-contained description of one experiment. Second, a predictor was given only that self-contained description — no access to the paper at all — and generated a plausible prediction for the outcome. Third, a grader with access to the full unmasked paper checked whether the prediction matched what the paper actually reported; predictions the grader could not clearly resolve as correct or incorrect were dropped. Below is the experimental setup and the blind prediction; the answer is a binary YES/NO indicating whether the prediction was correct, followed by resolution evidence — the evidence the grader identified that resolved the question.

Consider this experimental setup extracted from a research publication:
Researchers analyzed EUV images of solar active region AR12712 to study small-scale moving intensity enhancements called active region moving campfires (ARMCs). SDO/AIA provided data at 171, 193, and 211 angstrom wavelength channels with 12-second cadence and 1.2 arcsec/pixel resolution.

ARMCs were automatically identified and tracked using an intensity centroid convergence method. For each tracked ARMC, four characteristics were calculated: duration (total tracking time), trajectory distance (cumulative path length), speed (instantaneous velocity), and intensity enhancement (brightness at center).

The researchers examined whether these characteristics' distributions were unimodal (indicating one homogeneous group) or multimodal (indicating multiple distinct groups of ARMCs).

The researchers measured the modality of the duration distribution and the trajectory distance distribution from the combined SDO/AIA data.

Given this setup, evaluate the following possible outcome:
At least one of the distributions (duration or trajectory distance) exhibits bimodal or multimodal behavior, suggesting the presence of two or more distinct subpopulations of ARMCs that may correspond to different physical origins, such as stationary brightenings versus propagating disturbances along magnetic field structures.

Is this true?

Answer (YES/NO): NO